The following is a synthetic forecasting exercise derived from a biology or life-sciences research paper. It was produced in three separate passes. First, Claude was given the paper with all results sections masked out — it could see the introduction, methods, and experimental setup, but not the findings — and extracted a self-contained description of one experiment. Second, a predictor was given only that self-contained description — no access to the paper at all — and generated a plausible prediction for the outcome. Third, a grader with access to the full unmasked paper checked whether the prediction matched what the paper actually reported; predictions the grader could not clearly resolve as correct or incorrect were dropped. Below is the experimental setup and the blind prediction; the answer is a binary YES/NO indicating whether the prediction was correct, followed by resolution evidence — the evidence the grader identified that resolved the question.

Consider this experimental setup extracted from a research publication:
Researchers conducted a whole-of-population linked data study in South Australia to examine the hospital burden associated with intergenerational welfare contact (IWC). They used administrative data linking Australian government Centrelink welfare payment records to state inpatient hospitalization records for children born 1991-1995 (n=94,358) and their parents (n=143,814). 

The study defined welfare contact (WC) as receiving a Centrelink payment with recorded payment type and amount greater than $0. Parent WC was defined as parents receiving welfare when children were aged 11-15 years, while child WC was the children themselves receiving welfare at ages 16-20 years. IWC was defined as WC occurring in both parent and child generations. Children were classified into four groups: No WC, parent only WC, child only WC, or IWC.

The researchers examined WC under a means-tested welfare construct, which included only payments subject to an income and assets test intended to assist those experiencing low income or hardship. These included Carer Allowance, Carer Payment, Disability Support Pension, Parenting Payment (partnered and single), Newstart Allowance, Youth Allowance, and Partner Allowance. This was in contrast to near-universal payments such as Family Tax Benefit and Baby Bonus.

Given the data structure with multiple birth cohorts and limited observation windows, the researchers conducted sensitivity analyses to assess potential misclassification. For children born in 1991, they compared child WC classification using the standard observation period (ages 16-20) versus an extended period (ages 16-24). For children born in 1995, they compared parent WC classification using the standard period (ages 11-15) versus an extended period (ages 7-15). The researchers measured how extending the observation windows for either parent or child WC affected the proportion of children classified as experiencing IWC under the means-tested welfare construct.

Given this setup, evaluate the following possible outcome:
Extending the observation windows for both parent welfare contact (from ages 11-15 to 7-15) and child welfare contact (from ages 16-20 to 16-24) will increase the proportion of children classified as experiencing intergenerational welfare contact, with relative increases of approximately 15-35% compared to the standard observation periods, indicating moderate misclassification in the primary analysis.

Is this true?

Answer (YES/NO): NO